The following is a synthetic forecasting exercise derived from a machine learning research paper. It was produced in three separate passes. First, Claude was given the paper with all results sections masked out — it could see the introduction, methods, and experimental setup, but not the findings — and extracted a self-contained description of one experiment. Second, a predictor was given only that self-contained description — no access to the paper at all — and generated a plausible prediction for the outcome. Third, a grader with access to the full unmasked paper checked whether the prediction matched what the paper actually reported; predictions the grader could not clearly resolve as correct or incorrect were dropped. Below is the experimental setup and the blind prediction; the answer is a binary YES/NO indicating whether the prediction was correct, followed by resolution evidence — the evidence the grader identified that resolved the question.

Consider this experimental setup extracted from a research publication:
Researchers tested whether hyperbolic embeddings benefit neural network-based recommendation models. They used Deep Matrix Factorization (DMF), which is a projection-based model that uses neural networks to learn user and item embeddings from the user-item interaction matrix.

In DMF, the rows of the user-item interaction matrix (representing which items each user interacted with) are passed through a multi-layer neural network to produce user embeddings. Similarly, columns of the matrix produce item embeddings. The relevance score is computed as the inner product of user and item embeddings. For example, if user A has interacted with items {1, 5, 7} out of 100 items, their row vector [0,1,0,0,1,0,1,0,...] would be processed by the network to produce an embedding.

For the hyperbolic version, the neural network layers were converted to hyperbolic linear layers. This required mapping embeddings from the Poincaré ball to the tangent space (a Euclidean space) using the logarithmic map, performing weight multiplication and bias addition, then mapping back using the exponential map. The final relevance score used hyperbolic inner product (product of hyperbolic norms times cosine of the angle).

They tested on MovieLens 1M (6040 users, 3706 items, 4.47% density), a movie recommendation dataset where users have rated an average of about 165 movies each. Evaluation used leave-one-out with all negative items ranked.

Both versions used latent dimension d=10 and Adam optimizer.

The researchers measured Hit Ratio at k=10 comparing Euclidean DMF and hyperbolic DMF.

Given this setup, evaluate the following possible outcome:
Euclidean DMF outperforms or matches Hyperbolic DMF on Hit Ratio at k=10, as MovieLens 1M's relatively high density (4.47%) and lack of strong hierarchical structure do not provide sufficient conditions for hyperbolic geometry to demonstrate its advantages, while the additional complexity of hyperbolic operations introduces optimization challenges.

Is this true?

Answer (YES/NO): YES